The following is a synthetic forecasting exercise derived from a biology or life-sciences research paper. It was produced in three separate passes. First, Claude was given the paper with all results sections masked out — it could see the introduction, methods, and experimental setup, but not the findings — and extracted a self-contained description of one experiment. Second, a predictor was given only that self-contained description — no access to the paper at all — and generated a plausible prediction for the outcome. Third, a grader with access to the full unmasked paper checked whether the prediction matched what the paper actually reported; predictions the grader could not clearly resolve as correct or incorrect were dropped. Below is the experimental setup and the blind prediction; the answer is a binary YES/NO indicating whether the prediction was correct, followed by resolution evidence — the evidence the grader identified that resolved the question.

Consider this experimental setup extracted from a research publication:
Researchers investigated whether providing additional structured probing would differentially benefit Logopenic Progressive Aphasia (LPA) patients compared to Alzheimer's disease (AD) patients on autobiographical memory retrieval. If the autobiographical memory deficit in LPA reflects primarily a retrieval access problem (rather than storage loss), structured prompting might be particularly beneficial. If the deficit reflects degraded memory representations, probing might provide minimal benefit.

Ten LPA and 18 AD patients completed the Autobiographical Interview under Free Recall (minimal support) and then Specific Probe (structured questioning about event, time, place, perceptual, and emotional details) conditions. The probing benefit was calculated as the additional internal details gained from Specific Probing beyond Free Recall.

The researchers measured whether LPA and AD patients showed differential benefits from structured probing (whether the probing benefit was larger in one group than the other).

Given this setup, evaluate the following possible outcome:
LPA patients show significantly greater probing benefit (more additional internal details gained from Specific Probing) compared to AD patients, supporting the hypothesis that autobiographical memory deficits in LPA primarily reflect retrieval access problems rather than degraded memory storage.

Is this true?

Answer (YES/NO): NO